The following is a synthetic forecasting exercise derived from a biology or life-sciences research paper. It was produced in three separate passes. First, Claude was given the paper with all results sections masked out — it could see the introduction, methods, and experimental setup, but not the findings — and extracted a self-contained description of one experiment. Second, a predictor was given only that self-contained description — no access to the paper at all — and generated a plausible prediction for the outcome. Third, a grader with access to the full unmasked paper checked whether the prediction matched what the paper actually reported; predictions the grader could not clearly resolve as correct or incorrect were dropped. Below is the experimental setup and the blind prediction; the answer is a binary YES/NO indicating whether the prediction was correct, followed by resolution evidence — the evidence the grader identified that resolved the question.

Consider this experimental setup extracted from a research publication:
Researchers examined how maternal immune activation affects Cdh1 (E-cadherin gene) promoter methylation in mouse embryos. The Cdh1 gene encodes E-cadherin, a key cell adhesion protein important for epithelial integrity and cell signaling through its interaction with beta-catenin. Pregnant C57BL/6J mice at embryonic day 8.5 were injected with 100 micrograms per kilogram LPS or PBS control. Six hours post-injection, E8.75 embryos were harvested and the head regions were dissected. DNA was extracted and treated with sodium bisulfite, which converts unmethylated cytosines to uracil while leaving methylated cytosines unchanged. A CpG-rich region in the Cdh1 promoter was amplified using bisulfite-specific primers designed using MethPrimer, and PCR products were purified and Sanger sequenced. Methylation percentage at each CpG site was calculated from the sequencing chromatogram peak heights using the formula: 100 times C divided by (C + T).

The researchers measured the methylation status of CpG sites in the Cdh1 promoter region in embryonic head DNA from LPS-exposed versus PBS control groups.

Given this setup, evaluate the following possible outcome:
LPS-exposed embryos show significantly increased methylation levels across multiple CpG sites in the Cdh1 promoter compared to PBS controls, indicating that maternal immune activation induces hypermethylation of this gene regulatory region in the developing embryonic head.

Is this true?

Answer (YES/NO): NO